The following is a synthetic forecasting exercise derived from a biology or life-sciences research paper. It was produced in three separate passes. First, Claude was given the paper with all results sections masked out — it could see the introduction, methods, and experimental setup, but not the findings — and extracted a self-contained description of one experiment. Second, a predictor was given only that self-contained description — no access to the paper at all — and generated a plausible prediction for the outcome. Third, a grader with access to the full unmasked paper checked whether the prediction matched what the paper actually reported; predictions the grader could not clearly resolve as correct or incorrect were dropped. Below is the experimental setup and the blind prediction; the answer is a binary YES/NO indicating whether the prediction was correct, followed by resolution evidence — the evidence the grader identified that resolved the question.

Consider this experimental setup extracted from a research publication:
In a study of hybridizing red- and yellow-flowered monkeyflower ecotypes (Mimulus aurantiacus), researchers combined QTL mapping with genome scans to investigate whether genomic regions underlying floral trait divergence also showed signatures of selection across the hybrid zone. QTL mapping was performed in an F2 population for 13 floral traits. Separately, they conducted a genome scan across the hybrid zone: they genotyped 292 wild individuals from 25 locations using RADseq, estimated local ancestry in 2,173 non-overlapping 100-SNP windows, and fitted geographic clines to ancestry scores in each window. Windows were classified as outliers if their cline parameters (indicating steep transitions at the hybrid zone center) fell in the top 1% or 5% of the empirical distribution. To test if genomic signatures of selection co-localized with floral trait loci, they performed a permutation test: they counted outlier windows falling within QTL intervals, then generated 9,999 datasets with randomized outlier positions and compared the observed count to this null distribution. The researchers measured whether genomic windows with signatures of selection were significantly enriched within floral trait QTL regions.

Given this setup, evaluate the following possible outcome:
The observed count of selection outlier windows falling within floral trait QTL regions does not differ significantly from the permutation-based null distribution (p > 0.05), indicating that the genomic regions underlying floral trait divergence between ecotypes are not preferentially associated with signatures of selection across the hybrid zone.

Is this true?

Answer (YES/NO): YES